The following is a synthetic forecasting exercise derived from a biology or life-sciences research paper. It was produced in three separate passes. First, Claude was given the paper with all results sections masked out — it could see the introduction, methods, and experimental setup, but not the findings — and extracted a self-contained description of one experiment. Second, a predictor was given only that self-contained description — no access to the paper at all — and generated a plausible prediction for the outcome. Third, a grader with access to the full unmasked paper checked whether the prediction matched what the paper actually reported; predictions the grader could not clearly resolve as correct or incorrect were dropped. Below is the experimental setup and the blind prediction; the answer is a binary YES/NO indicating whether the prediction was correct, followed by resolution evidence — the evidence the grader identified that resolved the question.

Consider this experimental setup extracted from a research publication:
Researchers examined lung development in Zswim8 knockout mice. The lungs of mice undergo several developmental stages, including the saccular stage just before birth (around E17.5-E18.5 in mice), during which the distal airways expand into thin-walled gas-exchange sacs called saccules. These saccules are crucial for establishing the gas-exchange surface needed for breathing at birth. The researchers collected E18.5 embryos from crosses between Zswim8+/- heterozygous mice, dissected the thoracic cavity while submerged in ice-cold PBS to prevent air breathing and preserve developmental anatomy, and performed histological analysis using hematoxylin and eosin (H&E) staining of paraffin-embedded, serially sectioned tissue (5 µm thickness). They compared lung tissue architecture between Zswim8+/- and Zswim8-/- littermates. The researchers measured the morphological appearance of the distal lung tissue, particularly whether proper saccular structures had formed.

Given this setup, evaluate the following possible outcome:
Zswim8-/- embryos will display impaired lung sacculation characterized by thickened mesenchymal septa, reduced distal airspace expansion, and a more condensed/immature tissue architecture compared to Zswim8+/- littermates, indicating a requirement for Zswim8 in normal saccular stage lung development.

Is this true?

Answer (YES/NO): YES